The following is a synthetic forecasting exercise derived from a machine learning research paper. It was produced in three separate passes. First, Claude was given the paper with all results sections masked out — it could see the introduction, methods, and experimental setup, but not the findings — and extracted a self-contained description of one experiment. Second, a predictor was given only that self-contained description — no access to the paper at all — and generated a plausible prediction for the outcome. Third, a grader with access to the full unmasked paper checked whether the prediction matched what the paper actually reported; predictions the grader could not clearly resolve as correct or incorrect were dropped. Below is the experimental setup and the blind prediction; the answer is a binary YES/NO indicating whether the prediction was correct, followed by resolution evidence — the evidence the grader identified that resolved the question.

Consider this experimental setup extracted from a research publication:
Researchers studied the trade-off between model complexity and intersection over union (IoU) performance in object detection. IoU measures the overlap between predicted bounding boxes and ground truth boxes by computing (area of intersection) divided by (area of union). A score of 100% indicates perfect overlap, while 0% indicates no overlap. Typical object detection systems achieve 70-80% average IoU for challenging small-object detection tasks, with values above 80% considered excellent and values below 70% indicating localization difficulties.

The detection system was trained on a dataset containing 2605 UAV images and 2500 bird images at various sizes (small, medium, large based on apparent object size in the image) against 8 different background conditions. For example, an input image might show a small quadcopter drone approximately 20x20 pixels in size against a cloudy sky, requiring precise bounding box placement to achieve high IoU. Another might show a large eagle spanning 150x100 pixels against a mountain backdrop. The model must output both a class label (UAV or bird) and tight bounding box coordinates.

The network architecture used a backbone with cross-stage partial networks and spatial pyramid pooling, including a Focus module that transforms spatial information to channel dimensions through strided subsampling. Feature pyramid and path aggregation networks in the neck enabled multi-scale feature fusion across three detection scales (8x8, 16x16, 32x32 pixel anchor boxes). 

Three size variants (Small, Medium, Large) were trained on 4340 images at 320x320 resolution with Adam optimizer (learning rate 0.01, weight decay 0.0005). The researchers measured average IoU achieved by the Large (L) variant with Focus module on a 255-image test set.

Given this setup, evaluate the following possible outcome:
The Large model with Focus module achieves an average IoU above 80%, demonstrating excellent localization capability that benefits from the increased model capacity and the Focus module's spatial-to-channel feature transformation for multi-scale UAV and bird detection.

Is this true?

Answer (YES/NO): NO